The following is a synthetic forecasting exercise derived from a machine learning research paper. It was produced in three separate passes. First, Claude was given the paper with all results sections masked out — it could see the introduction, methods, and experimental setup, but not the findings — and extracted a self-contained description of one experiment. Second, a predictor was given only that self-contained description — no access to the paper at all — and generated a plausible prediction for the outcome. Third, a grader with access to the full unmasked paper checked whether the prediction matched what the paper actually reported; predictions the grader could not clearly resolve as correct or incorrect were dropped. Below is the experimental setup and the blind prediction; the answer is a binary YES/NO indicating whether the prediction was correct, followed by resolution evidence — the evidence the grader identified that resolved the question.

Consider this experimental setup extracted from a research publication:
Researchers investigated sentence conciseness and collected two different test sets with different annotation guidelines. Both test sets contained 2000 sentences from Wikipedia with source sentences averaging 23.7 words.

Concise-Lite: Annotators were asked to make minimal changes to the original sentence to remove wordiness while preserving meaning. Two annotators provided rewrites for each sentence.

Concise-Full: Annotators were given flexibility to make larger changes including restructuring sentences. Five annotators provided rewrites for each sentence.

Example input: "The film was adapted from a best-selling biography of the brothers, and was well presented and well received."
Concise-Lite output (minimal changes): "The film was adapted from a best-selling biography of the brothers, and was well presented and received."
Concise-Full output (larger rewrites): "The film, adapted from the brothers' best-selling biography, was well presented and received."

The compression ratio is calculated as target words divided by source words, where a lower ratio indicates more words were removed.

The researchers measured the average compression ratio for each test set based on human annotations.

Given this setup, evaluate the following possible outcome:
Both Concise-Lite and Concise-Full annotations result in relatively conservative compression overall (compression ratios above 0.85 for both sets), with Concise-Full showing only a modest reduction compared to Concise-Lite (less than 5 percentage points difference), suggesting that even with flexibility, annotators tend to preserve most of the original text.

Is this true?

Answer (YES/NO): NO